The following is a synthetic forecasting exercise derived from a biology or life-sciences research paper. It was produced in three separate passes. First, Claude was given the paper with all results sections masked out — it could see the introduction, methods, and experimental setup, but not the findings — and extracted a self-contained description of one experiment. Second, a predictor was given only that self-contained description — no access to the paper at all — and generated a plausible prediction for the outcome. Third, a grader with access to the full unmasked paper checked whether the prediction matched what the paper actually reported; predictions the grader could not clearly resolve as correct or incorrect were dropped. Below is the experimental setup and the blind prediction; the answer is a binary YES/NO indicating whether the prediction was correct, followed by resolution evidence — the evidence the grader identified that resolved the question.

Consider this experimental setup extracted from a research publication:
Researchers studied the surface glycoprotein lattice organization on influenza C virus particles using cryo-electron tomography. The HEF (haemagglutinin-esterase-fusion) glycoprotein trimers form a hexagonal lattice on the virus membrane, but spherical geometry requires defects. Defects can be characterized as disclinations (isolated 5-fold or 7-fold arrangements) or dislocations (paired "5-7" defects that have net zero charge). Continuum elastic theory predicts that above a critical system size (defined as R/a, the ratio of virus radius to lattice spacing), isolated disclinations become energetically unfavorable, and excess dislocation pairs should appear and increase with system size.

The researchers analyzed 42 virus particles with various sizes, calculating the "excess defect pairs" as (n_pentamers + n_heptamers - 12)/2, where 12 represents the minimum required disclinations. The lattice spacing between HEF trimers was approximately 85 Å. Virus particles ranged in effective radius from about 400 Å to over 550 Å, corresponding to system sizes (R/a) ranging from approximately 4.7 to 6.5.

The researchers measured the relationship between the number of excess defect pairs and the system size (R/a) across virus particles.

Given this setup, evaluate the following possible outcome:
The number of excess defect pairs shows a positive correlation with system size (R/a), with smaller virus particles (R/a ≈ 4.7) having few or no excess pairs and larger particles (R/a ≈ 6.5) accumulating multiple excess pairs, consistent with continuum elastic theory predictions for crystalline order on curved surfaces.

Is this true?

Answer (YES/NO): YES